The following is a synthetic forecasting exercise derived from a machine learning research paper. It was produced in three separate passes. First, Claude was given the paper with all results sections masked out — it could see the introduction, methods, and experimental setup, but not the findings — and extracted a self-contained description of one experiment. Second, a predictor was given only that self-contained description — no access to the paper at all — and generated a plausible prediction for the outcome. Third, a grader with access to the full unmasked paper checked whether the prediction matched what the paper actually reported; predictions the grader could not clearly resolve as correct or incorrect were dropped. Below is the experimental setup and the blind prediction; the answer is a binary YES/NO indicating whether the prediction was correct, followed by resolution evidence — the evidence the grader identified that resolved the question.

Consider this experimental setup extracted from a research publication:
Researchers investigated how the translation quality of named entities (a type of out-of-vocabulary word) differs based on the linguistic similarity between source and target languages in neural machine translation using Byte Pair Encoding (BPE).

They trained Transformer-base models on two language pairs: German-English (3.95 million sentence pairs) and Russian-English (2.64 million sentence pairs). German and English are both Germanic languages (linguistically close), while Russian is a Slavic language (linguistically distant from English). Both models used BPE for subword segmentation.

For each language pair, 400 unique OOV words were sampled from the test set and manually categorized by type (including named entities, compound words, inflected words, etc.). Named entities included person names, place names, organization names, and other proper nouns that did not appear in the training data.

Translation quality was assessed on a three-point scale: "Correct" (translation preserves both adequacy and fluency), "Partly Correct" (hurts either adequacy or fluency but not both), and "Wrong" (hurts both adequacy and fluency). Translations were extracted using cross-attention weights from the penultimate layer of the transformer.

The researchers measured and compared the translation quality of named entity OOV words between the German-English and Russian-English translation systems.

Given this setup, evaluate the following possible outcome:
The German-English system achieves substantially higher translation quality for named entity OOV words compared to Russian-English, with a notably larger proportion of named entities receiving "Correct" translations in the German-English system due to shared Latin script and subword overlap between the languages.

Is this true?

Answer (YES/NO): YES